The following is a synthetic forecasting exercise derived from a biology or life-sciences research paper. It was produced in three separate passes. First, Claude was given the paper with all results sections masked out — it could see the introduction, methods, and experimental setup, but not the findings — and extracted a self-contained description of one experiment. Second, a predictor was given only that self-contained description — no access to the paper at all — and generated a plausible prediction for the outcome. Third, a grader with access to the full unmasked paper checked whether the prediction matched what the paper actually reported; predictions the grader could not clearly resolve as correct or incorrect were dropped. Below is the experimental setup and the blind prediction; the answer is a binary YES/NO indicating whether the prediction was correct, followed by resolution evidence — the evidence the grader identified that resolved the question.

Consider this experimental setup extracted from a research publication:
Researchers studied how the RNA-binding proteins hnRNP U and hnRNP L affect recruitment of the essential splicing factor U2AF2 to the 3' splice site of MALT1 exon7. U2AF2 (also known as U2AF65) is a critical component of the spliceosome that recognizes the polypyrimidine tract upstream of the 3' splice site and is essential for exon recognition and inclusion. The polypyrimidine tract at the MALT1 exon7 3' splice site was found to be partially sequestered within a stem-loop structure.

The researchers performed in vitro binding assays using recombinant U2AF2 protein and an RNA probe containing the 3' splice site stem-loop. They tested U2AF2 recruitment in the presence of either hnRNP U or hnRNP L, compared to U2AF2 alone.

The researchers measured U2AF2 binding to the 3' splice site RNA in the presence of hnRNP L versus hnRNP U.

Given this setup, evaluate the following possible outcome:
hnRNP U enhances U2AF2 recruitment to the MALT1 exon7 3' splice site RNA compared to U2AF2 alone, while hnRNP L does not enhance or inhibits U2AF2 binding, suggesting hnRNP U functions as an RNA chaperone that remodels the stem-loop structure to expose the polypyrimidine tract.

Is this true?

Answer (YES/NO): NO